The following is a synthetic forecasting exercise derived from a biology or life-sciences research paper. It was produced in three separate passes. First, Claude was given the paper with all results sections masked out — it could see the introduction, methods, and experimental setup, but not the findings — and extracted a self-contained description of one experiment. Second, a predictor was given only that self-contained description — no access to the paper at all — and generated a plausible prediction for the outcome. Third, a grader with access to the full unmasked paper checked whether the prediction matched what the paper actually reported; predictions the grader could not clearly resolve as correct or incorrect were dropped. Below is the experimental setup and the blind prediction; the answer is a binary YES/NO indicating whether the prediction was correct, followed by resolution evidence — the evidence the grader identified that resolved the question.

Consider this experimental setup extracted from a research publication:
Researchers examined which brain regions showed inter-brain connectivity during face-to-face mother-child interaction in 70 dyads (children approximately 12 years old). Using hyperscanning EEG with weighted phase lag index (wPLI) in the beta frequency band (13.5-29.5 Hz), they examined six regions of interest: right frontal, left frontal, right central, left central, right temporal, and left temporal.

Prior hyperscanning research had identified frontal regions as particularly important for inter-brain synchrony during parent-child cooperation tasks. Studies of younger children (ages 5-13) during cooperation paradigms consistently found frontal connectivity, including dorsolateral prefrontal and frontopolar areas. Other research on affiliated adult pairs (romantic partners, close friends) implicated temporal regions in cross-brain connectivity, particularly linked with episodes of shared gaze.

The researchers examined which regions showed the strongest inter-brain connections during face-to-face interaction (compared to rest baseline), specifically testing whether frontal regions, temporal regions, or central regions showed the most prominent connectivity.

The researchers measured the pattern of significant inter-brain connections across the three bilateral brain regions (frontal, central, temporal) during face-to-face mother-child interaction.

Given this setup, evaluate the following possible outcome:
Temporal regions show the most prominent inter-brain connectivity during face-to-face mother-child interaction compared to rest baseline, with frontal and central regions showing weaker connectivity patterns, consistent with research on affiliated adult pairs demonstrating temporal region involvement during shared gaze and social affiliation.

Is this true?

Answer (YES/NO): NO